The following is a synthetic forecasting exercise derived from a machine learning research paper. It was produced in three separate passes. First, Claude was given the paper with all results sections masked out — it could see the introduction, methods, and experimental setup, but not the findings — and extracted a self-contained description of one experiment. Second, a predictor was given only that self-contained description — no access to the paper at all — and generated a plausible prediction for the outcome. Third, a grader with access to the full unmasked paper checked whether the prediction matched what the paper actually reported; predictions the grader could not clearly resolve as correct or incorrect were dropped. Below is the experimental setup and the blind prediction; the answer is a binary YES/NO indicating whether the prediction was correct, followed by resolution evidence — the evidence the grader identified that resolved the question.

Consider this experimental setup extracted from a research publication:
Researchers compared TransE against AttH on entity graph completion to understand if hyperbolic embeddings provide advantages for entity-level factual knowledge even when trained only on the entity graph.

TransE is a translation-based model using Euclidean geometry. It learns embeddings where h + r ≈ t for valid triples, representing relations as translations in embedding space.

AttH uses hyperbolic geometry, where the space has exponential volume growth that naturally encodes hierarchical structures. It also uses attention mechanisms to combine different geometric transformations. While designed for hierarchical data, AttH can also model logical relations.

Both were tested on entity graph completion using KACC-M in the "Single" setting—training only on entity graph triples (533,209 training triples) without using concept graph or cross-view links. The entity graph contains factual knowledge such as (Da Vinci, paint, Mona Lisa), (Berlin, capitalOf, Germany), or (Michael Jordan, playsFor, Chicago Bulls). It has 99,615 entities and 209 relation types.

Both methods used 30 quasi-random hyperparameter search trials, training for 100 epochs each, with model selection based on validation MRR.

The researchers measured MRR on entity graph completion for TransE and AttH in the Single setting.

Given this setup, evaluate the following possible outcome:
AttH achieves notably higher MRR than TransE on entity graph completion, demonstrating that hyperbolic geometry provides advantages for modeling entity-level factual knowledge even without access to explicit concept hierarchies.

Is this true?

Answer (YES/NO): YES